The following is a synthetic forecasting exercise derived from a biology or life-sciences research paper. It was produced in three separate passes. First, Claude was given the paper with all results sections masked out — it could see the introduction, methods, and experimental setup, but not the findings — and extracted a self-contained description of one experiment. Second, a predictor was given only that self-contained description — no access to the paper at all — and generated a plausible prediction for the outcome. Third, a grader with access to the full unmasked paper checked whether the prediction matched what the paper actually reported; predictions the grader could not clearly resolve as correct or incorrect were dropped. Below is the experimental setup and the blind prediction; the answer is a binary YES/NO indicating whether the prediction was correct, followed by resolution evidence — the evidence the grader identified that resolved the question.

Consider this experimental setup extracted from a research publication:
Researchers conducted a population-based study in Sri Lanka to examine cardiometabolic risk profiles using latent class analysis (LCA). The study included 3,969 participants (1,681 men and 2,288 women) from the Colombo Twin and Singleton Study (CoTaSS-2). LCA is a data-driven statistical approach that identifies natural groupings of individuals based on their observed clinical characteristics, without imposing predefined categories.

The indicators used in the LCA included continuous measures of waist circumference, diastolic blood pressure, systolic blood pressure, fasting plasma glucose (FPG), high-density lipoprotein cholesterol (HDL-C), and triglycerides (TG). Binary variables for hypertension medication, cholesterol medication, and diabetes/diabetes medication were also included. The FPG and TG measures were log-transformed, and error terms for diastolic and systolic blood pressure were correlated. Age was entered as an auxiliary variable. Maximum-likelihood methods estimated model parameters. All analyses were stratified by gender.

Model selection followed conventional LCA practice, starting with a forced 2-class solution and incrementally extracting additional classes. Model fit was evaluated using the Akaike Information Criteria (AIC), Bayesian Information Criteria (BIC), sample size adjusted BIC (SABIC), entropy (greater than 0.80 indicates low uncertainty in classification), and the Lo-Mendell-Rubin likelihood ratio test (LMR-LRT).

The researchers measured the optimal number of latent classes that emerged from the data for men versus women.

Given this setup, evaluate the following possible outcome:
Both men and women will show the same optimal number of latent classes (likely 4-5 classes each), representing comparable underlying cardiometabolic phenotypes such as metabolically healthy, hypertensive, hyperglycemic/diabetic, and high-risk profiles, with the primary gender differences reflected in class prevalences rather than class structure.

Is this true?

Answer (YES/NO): NO